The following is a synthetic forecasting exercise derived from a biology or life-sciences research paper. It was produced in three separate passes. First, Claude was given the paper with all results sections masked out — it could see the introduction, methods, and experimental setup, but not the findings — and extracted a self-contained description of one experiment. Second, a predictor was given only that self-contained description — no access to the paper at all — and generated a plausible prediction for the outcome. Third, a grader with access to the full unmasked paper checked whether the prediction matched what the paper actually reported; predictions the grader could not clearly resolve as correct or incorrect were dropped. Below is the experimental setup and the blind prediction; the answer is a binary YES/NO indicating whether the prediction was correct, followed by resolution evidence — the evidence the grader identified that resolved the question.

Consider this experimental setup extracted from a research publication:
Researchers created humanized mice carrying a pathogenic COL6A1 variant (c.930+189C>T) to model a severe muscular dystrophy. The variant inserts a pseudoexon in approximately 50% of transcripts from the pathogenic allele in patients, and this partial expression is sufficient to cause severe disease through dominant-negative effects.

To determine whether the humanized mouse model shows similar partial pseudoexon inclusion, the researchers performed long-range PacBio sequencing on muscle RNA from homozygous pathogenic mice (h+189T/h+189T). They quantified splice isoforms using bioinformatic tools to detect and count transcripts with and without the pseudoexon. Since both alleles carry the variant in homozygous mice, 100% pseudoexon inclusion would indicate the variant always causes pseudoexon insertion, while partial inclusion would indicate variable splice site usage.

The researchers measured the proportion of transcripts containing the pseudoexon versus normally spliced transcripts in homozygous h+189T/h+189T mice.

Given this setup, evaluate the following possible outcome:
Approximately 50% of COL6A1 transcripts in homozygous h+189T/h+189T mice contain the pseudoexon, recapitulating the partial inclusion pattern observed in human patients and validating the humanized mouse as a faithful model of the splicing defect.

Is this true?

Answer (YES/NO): NO